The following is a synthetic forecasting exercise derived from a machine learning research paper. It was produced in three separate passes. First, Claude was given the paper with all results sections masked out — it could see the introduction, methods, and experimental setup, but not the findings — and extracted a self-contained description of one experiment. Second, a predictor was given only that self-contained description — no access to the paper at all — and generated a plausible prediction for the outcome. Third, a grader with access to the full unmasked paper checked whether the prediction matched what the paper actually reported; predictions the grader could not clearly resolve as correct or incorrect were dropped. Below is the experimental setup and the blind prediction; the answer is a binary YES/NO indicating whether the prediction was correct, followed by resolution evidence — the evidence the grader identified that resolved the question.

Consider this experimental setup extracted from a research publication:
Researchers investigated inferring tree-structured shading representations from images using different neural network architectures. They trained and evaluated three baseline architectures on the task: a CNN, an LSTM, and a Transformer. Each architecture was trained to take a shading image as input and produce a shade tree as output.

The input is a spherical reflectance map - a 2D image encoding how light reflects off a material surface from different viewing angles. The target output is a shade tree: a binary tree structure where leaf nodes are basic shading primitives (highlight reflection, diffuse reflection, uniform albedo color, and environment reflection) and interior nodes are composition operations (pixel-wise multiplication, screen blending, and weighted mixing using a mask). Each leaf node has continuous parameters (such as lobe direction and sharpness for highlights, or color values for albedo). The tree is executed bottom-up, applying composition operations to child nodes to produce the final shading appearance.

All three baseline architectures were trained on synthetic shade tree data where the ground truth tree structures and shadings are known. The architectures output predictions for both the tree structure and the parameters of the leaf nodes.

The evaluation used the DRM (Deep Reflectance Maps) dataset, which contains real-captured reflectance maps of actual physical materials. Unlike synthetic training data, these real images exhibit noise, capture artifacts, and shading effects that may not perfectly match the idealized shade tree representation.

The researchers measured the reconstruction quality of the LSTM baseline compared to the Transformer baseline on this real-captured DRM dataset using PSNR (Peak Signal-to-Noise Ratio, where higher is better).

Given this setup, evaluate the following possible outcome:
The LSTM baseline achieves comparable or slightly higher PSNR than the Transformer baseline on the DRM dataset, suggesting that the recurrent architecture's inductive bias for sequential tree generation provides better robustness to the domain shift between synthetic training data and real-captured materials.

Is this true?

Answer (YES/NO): YES